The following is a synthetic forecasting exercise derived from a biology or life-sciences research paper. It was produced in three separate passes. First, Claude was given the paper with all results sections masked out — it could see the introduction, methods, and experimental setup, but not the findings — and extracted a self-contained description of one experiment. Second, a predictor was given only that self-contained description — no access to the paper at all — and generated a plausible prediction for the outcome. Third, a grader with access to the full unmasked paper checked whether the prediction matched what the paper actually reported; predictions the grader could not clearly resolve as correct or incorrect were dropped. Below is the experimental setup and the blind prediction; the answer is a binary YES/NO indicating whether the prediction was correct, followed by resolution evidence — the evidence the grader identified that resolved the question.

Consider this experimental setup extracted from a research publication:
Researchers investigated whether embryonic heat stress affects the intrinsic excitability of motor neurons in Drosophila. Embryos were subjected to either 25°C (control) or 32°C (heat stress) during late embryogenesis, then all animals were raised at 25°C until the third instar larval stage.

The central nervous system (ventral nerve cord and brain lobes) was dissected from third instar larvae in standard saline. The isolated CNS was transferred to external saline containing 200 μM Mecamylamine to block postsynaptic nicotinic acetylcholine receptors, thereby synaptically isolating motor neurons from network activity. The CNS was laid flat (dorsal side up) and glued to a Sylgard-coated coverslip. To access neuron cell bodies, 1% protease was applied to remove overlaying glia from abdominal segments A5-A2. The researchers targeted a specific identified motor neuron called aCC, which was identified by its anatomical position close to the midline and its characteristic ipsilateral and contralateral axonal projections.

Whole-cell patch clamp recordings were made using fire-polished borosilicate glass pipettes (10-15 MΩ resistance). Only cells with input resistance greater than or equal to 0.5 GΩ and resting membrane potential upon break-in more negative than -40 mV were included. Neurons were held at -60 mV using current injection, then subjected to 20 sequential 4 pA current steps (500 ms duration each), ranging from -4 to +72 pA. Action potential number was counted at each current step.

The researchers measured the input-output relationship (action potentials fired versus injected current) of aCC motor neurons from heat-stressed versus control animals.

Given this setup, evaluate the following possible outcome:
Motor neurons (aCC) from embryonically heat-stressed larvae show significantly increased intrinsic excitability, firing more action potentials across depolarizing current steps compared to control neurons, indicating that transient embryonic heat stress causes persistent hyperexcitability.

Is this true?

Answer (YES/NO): NO